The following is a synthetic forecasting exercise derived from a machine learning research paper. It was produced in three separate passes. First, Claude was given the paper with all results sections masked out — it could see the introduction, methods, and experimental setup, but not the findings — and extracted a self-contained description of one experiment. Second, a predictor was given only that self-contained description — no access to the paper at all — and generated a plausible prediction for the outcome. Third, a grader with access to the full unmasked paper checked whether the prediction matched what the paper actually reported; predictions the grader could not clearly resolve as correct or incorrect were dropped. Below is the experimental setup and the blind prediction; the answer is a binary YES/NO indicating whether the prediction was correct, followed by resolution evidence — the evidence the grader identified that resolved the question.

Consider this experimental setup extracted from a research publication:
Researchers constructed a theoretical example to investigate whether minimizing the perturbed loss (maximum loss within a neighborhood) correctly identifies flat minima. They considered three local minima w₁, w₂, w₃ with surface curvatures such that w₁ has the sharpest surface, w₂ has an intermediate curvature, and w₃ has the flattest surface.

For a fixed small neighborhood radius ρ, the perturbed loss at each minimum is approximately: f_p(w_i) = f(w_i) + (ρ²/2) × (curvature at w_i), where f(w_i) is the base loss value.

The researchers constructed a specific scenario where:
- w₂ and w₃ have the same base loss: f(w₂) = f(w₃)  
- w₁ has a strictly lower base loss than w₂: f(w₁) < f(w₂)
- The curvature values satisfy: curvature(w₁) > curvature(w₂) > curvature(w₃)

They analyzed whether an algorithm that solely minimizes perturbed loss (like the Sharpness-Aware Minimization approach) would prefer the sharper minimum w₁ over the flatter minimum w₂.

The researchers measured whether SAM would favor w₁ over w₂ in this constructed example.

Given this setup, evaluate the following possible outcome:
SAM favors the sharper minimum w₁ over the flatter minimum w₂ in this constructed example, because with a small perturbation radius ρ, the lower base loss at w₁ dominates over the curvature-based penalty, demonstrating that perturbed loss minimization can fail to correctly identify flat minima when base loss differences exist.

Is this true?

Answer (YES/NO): YES